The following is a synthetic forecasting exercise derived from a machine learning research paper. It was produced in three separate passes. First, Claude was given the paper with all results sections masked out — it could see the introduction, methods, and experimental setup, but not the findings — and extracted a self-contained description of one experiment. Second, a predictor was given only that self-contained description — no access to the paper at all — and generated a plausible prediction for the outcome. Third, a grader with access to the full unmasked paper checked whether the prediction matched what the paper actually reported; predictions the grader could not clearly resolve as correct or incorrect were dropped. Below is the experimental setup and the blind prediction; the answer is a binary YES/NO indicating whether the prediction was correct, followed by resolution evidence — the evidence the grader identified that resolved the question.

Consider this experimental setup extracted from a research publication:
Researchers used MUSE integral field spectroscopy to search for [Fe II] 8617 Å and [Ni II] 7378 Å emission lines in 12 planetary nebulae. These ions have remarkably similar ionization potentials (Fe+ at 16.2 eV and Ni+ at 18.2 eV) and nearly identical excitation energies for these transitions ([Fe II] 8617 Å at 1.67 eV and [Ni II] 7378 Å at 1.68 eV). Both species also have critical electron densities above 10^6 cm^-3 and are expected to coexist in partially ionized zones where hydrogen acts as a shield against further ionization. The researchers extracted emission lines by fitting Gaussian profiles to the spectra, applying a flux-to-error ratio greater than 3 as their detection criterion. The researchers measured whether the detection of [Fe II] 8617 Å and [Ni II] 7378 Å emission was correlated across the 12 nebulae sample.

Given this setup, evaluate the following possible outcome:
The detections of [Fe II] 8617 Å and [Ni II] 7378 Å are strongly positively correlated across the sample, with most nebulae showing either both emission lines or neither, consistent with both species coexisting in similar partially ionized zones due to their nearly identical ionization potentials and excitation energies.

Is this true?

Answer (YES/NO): YES